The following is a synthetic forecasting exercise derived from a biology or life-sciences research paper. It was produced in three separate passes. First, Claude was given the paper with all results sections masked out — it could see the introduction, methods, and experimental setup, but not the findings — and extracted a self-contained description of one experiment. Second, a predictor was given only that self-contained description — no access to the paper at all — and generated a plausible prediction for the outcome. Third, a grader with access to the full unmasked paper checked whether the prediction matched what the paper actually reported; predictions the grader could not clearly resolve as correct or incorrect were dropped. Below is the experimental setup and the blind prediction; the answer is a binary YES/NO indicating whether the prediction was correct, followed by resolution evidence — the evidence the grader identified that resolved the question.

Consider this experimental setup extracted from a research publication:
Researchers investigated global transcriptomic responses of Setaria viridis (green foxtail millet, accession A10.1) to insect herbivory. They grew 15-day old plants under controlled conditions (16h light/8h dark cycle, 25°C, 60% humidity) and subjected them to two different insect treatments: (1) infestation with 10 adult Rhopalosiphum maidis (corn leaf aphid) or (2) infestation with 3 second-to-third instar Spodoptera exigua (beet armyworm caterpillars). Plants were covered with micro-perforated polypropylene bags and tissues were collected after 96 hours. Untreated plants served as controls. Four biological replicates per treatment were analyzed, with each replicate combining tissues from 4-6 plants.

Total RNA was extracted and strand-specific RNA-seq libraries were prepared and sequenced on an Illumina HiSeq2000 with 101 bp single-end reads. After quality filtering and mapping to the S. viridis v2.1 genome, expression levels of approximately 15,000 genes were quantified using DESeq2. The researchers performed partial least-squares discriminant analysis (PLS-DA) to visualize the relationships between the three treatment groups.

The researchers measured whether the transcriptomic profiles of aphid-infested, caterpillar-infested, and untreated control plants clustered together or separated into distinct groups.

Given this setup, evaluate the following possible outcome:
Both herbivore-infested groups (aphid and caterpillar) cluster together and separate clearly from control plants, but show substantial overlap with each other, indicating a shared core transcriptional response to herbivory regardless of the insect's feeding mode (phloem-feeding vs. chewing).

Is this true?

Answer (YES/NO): NO